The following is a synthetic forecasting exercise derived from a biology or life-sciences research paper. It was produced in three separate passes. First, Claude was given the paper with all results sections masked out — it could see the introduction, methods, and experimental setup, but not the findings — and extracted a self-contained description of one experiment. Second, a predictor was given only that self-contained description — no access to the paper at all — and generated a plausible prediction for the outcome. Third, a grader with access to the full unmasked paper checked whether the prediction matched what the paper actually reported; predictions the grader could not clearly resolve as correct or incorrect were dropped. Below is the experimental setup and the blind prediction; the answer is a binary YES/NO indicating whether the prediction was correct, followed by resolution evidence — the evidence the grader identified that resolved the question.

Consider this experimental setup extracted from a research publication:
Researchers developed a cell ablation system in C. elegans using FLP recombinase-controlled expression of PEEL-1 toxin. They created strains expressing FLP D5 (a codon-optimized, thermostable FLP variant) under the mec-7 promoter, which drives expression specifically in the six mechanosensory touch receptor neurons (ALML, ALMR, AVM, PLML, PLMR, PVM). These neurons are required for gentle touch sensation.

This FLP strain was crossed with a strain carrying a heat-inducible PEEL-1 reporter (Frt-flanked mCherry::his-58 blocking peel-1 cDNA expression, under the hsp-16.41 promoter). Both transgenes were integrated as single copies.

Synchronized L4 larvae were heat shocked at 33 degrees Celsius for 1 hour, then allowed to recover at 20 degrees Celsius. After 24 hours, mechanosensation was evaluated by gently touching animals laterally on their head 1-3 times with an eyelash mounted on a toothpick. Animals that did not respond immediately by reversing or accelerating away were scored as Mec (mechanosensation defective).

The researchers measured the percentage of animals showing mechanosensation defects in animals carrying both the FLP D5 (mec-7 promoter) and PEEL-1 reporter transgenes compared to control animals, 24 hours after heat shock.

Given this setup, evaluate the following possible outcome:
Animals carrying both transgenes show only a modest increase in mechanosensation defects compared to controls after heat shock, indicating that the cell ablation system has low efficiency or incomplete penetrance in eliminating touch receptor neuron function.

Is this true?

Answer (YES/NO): NO